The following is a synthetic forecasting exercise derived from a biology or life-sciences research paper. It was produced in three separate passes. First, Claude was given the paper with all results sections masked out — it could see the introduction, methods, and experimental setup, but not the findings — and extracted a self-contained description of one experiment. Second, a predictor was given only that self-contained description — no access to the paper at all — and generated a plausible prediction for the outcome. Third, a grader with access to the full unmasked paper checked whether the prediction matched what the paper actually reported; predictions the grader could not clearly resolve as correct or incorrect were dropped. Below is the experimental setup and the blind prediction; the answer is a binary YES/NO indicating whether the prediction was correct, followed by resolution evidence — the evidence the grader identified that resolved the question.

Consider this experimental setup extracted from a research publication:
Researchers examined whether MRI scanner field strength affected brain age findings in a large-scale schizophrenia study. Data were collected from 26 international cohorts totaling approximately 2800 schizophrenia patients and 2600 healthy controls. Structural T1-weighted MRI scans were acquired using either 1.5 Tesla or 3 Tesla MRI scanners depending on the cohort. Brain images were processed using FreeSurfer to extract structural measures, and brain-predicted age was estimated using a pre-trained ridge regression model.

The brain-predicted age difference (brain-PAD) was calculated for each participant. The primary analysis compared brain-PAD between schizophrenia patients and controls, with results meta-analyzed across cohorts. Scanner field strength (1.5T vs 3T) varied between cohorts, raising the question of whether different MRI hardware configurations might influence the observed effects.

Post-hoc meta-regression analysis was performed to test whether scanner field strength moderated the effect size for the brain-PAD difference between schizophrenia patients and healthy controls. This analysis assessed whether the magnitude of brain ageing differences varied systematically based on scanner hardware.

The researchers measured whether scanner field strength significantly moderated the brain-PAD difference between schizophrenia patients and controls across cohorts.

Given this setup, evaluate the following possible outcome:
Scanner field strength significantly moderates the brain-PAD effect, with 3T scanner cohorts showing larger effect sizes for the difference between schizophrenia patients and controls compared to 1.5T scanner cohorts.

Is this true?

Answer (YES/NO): NO